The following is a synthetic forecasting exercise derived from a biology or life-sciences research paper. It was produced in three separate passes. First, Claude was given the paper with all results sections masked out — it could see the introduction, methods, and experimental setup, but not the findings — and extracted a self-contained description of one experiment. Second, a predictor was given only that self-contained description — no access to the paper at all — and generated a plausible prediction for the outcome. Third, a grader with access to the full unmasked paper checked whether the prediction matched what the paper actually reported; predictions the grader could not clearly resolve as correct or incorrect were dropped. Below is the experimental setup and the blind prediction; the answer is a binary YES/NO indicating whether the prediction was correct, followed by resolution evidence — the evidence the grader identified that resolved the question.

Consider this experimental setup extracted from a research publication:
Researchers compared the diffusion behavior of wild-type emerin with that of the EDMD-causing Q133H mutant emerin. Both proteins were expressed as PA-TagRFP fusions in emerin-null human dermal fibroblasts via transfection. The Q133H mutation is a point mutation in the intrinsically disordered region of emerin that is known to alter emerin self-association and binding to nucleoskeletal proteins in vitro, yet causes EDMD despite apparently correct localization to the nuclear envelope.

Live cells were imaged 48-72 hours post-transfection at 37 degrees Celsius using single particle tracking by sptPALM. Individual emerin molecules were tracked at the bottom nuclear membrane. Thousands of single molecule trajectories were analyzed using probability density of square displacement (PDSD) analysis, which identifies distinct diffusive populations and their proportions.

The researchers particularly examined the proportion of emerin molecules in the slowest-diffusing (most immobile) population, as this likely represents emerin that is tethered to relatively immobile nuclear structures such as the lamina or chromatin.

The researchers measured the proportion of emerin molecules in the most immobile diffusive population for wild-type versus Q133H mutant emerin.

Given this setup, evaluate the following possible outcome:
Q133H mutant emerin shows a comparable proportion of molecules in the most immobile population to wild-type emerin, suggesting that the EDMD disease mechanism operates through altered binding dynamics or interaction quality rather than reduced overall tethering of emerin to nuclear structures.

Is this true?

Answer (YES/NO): NO